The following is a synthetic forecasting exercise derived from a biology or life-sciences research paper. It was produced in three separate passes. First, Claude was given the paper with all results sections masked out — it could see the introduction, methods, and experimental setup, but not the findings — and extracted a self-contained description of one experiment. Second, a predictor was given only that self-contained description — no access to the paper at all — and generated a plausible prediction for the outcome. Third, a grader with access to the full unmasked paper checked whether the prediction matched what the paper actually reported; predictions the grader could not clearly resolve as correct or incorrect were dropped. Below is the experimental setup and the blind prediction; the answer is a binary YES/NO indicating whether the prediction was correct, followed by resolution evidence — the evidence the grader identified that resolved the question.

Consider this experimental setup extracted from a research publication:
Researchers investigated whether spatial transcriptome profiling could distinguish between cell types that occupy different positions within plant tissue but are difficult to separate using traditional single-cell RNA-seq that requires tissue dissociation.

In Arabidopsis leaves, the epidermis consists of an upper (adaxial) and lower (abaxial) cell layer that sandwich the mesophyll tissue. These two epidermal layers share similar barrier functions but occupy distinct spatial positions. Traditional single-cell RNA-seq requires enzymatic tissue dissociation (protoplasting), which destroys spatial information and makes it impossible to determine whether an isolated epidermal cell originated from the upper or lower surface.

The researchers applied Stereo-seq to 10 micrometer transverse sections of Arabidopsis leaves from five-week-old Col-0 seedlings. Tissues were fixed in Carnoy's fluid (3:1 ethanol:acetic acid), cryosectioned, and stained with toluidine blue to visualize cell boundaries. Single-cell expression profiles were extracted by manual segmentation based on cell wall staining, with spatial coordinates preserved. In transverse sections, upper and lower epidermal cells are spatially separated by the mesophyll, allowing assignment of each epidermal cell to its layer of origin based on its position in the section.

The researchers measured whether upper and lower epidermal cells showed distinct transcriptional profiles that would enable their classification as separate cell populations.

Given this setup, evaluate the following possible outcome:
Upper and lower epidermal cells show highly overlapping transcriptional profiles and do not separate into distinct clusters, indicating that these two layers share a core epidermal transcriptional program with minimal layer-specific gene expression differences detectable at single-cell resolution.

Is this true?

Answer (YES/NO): NO